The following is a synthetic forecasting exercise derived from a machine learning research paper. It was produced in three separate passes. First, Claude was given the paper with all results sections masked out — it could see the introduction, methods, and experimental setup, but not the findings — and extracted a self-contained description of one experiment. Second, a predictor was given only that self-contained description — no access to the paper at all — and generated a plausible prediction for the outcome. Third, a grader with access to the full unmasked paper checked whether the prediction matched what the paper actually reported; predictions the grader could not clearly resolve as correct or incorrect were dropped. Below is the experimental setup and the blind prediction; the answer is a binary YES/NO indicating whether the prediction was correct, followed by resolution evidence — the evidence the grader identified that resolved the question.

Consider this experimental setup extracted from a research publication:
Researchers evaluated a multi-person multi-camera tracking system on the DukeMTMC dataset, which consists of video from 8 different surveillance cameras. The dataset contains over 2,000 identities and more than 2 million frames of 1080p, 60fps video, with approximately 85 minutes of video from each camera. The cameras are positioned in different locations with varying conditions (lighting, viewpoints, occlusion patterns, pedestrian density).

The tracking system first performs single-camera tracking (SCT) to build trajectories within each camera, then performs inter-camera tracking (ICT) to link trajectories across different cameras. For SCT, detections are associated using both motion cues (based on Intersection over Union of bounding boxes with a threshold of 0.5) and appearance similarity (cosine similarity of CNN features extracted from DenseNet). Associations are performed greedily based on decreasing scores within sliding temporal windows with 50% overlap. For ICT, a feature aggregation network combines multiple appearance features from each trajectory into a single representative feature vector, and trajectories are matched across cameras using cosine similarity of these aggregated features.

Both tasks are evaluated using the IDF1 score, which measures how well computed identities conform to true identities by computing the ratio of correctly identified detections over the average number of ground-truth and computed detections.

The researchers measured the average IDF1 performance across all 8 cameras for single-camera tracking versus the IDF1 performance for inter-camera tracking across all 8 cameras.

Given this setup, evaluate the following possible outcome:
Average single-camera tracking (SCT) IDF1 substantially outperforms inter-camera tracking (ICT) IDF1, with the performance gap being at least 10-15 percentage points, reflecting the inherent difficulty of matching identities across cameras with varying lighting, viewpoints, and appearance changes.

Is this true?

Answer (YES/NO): YES